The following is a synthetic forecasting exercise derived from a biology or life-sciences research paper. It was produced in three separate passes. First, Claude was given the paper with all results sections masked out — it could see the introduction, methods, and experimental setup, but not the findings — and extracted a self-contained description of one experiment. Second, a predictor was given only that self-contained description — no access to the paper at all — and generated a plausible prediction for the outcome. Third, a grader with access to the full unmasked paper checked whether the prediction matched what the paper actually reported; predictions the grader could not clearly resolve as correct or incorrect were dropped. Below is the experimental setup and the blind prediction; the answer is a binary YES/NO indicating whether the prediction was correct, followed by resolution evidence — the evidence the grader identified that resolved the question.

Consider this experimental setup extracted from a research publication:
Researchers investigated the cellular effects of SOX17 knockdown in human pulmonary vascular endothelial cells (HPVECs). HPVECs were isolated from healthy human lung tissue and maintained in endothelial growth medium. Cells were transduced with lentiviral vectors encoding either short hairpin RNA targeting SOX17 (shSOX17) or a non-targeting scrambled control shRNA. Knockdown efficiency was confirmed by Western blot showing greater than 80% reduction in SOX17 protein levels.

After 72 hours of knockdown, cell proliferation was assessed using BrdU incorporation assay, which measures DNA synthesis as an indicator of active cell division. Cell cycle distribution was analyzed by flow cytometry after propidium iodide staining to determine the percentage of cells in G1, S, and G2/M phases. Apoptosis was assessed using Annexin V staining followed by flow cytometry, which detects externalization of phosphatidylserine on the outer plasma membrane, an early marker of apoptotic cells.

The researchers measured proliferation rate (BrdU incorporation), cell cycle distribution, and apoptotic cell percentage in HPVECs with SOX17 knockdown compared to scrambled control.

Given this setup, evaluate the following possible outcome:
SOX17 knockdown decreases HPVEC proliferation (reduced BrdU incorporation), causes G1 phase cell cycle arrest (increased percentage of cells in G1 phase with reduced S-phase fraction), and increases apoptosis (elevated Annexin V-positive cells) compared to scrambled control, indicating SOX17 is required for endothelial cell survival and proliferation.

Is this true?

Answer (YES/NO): NO